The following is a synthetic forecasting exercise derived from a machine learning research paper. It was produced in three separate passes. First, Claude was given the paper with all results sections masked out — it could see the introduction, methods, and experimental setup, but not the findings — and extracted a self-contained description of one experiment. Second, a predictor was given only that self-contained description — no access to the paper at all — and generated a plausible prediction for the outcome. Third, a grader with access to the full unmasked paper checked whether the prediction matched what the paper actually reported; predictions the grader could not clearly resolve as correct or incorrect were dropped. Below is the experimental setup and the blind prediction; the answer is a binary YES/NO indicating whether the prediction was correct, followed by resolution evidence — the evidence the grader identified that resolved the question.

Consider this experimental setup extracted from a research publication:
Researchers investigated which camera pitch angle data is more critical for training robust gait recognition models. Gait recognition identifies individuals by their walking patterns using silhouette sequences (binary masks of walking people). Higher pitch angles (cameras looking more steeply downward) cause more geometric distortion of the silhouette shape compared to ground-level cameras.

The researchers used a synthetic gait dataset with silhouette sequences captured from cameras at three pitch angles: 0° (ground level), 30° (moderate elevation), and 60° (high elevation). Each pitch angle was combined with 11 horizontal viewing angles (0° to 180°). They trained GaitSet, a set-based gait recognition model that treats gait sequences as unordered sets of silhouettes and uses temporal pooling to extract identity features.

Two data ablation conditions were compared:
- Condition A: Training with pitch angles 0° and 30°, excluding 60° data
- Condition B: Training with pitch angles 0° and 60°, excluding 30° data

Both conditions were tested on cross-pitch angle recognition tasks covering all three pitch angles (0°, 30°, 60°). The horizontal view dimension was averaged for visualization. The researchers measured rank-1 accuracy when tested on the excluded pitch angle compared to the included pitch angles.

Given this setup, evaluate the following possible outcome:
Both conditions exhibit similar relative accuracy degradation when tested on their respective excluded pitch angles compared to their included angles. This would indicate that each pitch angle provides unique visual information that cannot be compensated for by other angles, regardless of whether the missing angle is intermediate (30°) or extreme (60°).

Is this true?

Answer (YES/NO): NO